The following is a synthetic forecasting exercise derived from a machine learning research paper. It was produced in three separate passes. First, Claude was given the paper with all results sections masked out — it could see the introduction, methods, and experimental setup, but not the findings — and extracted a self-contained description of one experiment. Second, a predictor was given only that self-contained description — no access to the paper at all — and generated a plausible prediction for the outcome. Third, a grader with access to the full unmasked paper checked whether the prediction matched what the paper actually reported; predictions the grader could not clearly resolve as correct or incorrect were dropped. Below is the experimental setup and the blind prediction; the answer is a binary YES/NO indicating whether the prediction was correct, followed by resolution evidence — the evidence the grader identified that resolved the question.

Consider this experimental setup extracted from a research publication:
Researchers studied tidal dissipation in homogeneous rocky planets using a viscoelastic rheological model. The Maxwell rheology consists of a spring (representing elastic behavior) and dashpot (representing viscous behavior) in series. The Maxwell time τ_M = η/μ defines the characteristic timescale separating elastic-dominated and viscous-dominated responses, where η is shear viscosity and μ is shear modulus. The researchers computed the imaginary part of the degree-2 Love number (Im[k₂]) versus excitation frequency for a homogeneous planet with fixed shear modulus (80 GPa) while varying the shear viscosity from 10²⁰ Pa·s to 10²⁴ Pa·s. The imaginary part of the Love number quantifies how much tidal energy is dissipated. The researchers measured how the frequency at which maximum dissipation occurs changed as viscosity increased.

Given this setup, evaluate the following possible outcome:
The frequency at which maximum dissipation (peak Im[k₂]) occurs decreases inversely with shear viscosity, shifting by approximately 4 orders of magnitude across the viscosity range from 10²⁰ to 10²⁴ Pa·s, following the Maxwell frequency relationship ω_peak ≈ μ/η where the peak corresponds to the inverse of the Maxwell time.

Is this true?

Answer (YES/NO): YES